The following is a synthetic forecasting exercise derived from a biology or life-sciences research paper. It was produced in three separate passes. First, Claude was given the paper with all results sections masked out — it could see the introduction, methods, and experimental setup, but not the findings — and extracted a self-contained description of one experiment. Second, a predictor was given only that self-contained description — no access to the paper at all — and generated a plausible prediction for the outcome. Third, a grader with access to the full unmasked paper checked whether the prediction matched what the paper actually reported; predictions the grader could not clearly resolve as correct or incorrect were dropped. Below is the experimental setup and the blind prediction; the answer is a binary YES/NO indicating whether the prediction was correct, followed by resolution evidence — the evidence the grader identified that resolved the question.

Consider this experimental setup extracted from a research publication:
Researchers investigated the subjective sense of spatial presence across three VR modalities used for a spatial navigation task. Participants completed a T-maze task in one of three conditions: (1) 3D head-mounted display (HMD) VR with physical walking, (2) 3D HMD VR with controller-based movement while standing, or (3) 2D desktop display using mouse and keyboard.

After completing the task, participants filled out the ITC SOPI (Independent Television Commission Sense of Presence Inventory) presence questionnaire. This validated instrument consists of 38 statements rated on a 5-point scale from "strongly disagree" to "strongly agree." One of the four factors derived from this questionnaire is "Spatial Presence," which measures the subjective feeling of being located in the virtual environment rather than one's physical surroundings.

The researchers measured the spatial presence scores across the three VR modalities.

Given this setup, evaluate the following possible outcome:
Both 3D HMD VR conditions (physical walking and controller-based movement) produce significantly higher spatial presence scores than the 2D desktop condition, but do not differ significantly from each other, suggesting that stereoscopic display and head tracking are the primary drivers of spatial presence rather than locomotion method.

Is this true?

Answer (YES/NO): YES